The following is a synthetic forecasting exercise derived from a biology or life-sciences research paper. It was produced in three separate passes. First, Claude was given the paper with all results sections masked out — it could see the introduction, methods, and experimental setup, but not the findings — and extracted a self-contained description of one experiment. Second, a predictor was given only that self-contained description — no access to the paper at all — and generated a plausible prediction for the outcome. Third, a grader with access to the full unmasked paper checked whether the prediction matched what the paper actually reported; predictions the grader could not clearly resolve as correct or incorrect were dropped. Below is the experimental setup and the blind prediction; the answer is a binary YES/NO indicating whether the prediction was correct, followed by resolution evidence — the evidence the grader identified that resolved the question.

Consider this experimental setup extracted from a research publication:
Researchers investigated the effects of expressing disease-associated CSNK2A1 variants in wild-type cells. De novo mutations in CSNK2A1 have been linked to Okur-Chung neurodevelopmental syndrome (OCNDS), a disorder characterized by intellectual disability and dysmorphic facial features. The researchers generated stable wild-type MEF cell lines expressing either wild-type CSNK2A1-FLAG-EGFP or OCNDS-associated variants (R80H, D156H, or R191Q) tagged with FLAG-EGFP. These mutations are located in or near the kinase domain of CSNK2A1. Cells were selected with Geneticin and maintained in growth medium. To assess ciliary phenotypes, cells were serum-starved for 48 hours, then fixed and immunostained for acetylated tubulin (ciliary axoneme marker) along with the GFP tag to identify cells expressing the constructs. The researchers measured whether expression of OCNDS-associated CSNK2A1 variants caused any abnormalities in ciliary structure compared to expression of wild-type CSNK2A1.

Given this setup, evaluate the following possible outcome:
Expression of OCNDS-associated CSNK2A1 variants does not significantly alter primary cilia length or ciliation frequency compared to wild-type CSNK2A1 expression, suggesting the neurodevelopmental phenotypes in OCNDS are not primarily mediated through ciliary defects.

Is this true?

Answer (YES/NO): NO